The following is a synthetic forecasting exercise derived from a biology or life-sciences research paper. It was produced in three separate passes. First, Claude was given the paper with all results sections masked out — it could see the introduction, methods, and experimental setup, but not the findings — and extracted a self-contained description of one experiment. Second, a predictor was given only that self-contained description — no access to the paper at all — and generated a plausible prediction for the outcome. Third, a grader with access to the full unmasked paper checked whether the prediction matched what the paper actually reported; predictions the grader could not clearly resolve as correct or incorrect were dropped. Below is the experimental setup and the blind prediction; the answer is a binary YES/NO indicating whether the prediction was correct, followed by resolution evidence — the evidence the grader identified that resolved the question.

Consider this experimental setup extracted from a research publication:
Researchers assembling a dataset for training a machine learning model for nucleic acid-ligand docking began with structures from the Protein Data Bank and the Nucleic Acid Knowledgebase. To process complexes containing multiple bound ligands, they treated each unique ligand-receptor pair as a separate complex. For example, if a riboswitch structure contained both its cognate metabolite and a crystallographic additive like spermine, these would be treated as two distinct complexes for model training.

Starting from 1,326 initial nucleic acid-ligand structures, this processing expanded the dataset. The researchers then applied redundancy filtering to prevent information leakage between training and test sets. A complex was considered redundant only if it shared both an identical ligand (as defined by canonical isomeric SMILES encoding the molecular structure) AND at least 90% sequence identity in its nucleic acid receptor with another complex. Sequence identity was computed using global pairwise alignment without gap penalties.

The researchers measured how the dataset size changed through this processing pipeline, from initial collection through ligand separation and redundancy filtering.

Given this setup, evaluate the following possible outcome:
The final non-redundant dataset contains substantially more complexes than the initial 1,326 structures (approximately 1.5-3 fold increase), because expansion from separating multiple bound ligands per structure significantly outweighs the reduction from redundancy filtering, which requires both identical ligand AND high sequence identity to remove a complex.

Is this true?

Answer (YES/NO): NO